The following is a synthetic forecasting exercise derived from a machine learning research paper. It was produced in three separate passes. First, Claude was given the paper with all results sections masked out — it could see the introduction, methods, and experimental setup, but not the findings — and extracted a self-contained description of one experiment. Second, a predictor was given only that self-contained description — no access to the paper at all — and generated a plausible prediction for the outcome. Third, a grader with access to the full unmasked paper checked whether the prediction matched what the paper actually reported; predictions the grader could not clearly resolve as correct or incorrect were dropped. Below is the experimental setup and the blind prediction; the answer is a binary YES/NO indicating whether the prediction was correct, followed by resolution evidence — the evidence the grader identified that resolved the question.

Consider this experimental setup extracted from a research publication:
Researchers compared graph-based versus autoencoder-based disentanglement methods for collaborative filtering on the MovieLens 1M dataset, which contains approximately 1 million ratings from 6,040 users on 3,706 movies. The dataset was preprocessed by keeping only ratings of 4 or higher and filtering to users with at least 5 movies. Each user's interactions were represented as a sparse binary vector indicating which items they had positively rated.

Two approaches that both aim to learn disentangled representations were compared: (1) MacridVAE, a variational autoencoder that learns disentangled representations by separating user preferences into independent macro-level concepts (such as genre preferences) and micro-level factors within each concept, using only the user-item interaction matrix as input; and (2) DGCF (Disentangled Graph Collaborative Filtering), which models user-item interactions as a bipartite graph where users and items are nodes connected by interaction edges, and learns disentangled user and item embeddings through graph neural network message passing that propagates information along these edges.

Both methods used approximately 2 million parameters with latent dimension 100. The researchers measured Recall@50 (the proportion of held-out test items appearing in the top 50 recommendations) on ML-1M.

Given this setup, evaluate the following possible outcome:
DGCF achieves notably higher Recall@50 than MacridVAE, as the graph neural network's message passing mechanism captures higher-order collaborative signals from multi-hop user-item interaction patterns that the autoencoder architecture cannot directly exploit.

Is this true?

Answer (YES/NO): NO